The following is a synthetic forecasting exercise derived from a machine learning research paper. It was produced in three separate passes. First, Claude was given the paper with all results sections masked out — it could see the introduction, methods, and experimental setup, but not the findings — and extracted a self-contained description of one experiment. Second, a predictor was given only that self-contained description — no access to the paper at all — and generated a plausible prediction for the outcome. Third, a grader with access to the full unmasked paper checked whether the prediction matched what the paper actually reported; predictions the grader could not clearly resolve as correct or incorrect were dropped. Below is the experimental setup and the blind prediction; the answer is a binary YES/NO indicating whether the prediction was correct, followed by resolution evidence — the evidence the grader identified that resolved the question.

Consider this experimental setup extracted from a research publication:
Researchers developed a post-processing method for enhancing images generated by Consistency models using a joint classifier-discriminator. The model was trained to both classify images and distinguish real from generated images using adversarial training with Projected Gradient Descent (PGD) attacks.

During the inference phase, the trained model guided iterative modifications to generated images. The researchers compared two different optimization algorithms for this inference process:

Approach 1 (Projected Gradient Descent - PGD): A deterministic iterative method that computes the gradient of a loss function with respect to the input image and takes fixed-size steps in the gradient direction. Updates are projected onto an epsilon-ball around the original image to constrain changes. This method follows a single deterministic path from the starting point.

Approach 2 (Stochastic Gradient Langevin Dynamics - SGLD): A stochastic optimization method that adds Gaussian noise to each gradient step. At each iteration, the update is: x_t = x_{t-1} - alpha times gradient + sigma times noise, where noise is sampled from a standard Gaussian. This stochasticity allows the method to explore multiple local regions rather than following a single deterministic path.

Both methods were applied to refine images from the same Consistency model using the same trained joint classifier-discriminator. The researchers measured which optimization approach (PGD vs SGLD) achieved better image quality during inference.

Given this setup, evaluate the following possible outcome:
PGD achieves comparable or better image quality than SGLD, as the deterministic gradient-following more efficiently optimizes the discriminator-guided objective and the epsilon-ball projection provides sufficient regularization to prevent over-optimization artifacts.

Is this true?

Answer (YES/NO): NO